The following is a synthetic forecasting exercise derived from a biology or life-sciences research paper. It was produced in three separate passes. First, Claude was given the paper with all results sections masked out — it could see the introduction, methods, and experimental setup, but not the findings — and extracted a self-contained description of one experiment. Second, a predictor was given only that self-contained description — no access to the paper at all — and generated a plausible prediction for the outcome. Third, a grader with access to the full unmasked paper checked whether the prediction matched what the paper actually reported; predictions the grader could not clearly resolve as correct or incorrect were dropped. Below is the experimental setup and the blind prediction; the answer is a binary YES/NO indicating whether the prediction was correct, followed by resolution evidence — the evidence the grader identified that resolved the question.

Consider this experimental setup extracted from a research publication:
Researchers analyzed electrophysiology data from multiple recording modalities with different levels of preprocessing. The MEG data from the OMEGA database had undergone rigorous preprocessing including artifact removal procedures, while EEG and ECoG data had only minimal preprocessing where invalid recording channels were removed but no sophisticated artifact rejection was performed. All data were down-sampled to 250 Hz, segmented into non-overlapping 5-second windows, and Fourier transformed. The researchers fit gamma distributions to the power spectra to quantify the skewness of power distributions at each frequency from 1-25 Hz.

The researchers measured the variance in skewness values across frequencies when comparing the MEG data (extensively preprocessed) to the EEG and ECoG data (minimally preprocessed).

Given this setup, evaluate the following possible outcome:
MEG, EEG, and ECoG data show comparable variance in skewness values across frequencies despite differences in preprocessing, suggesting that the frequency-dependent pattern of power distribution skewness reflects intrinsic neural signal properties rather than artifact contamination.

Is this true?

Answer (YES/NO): NO